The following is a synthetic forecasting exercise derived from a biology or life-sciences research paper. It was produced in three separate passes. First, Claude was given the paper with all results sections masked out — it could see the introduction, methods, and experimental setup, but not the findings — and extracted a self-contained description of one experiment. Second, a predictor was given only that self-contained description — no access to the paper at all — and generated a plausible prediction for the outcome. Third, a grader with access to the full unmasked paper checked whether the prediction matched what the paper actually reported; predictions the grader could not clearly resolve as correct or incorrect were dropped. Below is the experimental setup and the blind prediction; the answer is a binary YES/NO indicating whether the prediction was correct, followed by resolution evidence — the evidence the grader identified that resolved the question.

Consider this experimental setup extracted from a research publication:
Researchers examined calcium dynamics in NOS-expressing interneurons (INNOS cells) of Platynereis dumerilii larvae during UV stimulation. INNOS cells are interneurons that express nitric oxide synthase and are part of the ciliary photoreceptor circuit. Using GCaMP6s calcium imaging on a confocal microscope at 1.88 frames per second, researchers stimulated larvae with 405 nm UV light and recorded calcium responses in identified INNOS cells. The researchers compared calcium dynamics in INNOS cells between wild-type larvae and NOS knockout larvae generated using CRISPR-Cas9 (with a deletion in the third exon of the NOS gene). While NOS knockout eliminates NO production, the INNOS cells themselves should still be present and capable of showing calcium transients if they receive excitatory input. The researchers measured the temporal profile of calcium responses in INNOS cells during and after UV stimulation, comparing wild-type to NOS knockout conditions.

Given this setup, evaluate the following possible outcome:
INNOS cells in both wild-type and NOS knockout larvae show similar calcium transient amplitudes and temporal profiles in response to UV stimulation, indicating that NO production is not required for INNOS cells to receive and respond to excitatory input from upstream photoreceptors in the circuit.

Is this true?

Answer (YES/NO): YES